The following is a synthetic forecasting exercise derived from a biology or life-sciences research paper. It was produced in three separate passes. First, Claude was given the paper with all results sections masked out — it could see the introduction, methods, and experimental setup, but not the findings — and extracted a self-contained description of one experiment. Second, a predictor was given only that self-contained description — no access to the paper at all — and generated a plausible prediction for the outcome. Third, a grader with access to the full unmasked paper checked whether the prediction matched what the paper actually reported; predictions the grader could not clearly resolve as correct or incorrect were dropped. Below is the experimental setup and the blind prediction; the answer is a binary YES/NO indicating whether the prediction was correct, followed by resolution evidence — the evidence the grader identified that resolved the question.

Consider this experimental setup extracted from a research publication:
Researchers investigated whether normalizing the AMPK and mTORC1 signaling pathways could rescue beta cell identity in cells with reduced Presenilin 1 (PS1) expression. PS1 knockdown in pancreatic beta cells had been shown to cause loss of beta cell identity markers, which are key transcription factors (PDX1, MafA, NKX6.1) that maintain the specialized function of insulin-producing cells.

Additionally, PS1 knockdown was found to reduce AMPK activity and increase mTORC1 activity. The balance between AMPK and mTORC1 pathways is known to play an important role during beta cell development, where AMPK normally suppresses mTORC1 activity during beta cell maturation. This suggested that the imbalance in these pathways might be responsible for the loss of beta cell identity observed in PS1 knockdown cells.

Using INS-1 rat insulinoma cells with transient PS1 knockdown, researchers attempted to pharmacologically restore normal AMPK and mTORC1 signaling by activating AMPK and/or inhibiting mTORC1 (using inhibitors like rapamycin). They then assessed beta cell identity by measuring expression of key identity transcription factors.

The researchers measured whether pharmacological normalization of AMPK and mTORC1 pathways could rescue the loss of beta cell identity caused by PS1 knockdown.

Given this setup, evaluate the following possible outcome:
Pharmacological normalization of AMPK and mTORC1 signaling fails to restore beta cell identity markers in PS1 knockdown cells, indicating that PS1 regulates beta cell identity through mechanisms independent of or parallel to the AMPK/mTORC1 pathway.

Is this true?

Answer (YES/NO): YES